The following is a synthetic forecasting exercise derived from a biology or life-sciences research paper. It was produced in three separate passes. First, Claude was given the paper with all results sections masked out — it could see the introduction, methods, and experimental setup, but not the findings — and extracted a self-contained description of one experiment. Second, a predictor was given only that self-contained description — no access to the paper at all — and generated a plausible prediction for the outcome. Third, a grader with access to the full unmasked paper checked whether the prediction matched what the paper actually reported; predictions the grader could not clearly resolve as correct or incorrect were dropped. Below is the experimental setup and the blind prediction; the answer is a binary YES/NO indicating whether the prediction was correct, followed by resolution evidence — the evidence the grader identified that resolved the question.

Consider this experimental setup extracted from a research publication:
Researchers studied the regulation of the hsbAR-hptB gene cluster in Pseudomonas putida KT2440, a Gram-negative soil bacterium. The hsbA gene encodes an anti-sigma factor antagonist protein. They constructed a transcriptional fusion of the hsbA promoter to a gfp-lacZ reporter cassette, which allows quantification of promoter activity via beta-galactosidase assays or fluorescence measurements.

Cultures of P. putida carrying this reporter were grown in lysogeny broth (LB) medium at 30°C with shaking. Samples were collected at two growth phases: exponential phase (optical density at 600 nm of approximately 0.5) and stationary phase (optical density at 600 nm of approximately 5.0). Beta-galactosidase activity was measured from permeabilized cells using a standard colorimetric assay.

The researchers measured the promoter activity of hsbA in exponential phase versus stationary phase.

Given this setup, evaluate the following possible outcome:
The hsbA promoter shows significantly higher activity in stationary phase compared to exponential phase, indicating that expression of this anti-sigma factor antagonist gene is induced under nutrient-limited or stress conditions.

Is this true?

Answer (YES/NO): YES